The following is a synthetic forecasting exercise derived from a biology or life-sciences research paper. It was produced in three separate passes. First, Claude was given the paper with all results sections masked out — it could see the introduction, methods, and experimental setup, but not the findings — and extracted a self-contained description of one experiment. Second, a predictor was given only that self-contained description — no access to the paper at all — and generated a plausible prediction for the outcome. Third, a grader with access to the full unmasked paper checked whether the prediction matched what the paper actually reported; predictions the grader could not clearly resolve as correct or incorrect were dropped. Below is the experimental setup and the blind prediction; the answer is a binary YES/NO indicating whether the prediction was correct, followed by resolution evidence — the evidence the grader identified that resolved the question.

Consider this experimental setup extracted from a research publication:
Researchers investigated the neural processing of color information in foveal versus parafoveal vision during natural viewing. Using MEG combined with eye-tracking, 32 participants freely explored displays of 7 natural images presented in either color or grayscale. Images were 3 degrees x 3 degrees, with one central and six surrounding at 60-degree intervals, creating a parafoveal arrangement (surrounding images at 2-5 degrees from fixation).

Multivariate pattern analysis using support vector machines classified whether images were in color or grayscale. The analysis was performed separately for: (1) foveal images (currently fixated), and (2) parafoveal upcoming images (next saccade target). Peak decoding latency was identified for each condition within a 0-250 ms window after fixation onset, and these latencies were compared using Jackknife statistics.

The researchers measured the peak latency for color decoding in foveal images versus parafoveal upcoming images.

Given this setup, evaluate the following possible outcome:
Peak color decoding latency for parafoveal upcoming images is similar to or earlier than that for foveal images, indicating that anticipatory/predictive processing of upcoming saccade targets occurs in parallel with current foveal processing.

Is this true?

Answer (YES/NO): YES